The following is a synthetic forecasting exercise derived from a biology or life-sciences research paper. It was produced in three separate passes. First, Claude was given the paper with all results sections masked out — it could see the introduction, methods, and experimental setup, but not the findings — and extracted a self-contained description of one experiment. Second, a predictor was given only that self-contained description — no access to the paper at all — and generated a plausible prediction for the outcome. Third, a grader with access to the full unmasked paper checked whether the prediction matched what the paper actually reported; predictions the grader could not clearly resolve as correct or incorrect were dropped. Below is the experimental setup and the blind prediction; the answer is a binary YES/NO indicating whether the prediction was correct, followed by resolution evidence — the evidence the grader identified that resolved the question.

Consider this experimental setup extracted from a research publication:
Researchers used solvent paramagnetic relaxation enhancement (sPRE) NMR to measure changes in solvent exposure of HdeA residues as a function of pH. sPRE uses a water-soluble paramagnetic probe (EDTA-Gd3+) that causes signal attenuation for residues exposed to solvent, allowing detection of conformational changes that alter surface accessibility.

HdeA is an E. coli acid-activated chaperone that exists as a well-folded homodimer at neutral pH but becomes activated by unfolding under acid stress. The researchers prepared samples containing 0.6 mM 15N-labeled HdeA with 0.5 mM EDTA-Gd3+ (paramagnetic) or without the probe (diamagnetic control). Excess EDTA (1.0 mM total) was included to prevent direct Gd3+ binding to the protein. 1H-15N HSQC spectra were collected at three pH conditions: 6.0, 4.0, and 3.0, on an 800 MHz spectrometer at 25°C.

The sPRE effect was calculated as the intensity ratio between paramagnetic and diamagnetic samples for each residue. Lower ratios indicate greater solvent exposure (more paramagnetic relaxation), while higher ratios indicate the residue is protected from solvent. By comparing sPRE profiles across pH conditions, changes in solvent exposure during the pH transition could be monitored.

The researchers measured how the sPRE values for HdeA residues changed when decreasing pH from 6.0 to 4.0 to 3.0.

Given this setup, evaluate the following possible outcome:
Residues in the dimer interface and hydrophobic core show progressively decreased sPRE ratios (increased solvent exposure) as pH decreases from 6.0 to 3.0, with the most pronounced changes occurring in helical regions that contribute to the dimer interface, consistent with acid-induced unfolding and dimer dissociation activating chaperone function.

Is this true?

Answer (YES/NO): NO